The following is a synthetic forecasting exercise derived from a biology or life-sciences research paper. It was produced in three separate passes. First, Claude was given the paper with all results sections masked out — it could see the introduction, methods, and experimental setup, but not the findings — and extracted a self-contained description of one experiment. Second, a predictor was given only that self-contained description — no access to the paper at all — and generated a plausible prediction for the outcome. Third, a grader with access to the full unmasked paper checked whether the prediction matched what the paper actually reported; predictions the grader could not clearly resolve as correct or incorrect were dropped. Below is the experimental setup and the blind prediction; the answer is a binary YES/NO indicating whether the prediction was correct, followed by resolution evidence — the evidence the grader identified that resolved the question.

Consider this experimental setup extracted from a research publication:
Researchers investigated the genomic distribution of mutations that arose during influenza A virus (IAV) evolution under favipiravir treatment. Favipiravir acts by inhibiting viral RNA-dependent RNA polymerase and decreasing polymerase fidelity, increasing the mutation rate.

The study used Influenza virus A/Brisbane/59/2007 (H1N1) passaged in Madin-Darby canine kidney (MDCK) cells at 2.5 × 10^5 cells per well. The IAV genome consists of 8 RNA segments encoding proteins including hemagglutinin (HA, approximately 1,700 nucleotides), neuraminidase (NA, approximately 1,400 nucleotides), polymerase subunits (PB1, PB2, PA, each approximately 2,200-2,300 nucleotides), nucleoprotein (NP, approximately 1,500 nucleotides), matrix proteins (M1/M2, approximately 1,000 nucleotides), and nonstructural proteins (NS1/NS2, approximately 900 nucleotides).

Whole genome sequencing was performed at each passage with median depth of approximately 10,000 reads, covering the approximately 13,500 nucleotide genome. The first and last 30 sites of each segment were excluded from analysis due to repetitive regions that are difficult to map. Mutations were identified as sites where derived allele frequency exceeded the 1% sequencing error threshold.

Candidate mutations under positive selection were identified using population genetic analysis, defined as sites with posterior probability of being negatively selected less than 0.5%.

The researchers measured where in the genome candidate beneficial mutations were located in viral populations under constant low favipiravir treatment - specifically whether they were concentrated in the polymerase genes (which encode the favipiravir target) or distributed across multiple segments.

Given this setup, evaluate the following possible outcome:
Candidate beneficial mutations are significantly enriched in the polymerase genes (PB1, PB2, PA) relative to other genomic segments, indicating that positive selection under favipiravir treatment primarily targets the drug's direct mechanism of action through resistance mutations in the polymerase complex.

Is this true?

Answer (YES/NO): YES